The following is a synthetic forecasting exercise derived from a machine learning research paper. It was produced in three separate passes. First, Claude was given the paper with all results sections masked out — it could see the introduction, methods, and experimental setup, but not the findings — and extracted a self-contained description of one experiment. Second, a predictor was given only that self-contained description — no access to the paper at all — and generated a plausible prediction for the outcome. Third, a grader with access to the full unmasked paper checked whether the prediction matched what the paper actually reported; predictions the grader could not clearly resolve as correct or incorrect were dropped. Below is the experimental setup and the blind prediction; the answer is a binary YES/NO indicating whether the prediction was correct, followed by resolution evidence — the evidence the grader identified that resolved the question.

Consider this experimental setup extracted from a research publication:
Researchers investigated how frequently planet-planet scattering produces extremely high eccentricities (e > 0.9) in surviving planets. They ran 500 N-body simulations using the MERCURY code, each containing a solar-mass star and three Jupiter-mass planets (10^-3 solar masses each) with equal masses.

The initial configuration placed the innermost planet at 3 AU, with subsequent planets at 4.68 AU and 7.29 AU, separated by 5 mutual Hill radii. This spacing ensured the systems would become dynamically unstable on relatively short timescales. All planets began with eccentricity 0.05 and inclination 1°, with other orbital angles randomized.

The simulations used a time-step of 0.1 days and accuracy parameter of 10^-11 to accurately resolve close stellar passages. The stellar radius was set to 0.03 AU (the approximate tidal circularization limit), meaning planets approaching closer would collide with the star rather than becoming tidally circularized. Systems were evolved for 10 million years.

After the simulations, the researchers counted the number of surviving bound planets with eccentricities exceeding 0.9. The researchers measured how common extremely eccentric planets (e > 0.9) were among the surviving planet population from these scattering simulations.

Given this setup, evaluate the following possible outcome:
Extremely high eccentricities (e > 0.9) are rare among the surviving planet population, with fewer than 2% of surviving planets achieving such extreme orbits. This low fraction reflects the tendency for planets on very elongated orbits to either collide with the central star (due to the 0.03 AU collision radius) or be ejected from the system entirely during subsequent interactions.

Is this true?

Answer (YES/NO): NO